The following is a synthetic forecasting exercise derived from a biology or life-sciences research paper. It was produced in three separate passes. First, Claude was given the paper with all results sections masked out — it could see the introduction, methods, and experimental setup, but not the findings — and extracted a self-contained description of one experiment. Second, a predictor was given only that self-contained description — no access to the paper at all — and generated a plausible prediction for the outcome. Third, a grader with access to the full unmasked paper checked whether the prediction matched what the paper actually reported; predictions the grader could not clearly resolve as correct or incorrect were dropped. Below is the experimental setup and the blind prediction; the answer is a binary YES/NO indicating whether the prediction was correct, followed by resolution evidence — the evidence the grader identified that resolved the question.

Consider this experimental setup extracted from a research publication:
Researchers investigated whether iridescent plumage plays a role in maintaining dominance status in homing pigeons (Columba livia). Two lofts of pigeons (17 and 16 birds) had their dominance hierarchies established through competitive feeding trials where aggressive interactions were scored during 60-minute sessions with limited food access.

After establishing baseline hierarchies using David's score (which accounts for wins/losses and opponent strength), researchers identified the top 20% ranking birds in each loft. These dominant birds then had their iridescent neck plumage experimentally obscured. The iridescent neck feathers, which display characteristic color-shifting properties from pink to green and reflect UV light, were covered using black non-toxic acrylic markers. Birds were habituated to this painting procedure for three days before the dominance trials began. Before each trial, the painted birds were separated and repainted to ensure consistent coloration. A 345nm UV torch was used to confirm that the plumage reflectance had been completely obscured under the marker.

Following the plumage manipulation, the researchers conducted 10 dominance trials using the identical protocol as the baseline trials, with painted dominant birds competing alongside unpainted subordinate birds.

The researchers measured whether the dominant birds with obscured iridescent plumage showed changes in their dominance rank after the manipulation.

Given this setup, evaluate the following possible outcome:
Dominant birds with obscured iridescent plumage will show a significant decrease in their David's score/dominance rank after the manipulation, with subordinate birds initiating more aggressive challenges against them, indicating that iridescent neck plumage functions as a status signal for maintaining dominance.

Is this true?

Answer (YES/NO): NO